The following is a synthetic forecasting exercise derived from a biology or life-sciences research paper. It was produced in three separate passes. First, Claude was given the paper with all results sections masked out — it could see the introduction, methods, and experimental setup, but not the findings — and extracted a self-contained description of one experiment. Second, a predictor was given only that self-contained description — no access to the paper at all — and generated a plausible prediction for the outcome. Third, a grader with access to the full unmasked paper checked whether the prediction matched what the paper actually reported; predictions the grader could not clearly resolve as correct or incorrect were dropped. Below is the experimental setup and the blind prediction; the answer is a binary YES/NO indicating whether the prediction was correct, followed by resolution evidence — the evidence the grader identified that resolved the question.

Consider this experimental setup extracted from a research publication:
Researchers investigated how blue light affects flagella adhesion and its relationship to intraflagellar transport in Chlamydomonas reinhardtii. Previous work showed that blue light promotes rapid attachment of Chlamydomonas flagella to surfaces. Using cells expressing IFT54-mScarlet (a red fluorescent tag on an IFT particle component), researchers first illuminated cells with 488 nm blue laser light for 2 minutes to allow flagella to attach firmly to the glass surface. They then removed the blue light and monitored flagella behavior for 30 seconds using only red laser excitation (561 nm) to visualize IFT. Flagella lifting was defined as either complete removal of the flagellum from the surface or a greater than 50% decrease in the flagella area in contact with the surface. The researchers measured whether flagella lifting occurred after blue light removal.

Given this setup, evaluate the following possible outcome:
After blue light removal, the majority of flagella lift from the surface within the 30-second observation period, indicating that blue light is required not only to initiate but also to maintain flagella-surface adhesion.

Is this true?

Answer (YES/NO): YES